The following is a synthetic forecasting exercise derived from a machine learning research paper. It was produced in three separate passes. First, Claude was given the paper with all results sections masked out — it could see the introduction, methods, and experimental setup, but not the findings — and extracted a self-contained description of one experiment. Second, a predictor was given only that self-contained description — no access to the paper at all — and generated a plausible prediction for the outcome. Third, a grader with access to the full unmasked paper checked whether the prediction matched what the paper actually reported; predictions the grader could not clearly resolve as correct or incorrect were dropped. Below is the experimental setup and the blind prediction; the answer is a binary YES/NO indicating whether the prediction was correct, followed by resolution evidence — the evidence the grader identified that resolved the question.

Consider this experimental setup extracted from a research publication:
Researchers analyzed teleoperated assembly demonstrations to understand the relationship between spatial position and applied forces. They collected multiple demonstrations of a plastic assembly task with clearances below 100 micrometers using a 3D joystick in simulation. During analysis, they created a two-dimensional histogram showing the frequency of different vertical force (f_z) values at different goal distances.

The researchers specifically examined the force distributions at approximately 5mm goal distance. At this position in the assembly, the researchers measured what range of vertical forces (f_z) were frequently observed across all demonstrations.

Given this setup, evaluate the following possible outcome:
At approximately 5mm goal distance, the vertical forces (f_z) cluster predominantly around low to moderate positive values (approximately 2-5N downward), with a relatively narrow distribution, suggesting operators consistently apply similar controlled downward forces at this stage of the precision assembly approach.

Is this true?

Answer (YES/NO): NO